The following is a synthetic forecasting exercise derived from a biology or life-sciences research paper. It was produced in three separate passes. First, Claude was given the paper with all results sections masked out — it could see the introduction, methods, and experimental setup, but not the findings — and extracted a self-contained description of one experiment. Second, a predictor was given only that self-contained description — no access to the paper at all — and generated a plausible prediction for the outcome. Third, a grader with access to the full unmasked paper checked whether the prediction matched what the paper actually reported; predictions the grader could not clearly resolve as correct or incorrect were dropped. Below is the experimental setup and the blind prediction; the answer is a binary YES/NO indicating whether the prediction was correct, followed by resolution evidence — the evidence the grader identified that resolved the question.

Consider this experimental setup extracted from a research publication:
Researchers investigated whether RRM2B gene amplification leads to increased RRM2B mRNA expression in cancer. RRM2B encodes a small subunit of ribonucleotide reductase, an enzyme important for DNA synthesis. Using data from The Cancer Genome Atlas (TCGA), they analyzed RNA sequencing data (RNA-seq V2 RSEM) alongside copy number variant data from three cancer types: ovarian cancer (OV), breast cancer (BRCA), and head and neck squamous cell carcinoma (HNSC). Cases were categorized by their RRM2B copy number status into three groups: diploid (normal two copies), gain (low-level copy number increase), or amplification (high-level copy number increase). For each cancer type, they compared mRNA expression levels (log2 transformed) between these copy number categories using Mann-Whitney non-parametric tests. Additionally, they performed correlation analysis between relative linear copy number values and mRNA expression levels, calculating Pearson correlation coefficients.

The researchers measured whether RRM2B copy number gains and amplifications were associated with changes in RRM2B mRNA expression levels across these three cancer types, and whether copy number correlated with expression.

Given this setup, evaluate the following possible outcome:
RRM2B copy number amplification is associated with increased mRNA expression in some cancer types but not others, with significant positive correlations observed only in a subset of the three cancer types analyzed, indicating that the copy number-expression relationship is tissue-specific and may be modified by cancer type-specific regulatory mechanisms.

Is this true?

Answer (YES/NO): NO